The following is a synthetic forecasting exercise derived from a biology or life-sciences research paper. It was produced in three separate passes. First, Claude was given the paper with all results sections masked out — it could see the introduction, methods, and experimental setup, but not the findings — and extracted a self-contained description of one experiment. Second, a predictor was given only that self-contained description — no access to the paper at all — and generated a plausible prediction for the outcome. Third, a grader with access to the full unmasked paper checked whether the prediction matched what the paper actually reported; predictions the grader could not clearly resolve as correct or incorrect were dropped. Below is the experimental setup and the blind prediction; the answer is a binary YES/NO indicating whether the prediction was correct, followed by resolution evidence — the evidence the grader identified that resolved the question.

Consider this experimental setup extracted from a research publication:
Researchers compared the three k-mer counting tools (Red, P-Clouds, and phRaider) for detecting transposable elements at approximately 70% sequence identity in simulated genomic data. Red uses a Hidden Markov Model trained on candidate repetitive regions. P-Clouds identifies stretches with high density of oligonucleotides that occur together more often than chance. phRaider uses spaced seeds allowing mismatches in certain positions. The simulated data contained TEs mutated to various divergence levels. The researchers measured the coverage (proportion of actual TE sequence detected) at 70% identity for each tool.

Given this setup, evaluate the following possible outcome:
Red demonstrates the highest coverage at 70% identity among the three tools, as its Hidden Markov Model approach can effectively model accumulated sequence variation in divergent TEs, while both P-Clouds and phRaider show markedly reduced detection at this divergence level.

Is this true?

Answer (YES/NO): YES